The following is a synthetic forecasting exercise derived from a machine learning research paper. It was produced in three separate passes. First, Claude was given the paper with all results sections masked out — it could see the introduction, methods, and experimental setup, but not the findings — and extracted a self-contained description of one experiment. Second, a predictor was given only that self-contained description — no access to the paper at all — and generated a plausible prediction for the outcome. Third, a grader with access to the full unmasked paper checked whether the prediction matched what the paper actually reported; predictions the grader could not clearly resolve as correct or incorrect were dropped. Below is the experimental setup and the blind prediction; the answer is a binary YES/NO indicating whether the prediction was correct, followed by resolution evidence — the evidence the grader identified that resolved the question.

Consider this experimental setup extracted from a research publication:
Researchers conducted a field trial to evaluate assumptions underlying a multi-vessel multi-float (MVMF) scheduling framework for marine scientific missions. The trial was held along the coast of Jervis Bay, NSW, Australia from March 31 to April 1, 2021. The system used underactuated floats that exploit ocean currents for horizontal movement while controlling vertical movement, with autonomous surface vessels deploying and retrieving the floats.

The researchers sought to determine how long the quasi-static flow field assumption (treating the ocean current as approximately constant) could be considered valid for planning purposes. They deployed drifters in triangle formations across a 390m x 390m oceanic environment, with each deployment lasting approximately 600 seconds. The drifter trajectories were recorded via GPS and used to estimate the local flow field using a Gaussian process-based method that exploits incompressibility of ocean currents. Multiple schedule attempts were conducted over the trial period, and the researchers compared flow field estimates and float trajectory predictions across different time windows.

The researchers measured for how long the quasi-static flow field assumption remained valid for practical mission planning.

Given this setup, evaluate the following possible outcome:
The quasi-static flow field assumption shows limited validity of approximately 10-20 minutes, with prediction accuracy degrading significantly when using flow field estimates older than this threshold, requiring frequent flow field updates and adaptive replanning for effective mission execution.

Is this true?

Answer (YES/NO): NO